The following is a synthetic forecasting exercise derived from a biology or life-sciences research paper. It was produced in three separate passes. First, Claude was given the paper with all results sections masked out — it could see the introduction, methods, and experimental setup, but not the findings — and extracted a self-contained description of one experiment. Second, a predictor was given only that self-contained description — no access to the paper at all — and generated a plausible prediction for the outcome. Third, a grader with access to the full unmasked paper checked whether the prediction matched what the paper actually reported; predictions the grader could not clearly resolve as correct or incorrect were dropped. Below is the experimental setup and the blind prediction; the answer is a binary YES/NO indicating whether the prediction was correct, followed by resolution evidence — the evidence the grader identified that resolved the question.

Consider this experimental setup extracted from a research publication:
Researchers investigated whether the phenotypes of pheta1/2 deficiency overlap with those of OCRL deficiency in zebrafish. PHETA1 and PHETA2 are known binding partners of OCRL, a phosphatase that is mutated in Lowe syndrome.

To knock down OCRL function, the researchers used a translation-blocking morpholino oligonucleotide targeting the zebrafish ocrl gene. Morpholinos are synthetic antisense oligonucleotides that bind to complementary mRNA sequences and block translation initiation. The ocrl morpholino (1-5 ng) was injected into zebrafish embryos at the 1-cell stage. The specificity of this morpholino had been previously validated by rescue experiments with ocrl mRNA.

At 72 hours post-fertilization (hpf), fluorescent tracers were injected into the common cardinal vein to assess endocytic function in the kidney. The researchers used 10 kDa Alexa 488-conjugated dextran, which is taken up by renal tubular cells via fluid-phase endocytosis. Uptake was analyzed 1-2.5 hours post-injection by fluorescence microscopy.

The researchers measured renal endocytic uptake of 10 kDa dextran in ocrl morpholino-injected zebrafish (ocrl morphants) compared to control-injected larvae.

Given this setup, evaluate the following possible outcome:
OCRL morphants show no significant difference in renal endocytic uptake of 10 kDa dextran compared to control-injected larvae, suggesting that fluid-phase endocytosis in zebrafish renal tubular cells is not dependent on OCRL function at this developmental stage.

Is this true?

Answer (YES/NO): NO